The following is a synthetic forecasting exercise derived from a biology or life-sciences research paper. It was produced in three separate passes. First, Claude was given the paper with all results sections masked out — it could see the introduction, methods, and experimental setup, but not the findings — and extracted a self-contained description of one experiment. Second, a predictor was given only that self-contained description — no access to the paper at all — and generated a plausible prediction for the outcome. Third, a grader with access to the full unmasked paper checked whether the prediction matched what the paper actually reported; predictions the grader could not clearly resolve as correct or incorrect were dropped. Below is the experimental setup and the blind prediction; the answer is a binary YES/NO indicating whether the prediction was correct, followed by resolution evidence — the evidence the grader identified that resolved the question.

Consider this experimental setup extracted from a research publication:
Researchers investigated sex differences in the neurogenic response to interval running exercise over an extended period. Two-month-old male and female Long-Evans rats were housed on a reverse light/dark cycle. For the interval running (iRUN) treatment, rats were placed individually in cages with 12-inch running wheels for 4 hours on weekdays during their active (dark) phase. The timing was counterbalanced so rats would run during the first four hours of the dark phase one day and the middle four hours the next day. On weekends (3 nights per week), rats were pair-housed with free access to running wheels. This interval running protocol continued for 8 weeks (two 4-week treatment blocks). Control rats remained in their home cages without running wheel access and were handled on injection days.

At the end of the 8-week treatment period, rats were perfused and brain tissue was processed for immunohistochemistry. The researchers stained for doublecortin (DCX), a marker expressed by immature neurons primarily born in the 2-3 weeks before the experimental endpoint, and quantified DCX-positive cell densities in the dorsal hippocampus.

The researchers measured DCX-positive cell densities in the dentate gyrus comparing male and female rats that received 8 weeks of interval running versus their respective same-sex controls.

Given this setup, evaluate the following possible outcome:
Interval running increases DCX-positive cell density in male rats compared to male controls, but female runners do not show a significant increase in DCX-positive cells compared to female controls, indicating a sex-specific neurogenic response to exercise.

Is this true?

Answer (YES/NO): NO